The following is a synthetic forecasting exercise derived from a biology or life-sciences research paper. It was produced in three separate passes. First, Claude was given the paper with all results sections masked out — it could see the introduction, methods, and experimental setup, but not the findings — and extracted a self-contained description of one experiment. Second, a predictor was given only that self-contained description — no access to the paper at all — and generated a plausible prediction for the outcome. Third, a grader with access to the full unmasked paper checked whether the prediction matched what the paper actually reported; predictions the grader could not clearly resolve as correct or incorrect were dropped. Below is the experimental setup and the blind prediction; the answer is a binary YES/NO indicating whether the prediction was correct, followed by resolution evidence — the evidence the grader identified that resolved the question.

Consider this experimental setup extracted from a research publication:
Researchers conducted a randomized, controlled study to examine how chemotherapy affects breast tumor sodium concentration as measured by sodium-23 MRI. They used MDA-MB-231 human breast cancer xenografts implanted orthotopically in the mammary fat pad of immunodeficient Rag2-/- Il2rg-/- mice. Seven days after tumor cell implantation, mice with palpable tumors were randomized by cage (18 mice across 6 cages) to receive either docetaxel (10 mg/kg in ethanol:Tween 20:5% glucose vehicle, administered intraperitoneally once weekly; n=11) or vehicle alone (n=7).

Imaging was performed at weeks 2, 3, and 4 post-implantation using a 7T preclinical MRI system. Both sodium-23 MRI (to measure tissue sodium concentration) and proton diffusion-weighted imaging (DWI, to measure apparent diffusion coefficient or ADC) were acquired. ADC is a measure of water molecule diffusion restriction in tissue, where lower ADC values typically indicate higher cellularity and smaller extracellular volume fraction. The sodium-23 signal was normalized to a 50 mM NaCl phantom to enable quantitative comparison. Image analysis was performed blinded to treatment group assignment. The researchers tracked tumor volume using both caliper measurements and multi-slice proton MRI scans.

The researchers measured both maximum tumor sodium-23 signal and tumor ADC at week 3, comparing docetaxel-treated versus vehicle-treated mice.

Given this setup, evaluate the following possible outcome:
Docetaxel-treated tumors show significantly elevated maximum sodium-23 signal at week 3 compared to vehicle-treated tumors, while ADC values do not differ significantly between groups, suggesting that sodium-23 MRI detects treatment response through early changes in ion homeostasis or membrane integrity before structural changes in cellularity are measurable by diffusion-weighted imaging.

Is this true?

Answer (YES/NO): NO